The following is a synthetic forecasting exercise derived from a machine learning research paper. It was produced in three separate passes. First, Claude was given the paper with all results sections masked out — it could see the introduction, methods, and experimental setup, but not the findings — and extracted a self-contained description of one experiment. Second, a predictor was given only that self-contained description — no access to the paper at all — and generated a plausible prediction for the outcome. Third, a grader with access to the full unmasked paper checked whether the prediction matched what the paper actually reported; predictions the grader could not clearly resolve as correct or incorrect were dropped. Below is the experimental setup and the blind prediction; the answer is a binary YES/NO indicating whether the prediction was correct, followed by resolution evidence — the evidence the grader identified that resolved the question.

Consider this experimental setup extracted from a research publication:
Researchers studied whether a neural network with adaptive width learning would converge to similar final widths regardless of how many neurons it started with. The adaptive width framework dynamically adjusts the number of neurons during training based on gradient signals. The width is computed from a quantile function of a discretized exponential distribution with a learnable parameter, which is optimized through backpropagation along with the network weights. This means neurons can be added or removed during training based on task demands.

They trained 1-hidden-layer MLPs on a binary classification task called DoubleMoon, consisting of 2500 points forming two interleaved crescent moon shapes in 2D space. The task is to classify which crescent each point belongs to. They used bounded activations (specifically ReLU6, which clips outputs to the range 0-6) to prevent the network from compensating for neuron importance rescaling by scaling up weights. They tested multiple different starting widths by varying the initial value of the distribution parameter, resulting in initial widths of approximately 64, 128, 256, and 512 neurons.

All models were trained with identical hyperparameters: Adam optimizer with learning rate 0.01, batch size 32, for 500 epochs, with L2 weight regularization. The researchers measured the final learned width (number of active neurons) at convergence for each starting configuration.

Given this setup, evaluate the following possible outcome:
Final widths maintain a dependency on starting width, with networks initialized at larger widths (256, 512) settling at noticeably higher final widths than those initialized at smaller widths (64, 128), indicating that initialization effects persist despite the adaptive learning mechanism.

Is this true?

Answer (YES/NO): NO